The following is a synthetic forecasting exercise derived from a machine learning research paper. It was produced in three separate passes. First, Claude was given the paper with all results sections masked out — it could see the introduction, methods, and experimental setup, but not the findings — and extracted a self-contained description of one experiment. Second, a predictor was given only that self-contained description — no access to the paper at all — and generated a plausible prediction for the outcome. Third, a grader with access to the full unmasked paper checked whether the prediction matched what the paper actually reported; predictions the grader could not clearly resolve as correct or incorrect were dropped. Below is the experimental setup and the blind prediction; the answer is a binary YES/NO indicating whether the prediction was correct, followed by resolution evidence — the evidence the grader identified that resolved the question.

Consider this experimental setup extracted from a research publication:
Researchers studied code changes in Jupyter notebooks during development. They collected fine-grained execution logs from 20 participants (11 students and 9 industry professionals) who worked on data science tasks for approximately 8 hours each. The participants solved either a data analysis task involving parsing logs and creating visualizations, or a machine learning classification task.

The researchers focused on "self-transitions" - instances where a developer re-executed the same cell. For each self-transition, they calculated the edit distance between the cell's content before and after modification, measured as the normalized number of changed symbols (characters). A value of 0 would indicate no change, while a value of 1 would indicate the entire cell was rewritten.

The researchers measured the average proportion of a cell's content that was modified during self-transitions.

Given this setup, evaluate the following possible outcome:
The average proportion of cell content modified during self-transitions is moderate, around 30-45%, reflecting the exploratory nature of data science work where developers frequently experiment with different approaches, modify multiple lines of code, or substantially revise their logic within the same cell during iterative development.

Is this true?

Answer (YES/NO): NO